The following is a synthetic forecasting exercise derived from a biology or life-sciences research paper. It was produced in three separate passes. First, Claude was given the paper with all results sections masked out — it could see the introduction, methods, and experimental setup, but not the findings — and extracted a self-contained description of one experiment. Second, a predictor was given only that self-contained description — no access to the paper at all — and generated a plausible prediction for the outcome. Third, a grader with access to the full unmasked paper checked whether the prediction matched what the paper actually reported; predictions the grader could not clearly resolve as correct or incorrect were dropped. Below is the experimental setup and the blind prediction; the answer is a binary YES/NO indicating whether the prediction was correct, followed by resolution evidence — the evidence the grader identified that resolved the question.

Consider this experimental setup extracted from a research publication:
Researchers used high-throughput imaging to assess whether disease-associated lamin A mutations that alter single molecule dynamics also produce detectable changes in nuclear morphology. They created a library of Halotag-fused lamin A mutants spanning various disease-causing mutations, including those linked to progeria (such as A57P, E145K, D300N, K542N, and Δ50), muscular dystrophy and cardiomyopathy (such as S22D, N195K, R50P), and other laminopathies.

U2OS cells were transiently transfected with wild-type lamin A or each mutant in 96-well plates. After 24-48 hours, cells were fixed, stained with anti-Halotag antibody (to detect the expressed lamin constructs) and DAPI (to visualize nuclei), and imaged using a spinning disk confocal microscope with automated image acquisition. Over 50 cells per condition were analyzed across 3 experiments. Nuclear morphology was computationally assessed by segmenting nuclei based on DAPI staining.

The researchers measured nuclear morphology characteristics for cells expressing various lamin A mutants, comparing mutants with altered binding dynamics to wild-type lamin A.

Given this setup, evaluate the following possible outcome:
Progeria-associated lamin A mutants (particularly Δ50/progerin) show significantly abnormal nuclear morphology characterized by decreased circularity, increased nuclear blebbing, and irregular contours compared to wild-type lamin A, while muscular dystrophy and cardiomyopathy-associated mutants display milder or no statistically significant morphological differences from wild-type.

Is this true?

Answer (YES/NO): NO